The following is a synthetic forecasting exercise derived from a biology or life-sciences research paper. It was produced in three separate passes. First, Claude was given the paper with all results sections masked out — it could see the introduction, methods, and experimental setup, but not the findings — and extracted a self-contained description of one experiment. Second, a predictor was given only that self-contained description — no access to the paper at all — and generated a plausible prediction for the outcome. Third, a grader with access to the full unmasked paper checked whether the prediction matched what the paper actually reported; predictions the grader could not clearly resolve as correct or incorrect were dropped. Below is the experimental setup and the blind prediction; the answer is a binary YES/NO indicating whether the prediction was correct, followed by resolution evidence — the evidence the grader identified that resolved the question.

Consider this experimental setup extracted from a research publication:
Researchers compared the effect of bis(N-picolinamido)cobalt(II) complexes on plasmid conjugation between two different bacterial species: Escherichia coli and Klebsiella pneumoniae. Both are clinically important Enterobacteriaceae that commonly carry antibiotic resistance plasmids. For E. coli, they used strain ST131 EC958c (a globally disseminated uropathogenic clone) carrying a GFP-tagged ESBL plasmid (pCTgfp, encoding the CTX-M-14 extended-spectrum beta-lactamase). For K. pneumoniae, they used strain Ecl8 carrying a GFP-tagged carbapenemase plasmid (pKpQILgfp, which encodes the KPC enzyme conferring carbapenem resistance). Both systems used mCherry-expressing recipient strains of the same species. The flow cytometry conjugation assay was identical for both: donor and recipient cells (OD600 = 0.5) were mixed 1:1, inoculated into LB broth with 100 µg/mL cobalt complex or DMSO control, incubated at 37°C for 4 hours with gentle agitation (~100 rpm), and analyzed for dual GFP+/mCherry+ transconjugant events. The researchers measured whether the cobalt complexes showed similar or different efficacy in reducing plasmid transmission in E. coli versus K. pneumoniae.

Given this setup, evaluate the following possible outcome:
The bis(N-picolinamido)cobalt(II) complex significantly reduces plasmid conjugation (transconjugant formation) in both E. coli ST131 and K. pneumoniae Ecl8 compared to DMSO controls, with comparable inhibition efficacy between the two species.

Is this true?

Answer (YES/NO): NO